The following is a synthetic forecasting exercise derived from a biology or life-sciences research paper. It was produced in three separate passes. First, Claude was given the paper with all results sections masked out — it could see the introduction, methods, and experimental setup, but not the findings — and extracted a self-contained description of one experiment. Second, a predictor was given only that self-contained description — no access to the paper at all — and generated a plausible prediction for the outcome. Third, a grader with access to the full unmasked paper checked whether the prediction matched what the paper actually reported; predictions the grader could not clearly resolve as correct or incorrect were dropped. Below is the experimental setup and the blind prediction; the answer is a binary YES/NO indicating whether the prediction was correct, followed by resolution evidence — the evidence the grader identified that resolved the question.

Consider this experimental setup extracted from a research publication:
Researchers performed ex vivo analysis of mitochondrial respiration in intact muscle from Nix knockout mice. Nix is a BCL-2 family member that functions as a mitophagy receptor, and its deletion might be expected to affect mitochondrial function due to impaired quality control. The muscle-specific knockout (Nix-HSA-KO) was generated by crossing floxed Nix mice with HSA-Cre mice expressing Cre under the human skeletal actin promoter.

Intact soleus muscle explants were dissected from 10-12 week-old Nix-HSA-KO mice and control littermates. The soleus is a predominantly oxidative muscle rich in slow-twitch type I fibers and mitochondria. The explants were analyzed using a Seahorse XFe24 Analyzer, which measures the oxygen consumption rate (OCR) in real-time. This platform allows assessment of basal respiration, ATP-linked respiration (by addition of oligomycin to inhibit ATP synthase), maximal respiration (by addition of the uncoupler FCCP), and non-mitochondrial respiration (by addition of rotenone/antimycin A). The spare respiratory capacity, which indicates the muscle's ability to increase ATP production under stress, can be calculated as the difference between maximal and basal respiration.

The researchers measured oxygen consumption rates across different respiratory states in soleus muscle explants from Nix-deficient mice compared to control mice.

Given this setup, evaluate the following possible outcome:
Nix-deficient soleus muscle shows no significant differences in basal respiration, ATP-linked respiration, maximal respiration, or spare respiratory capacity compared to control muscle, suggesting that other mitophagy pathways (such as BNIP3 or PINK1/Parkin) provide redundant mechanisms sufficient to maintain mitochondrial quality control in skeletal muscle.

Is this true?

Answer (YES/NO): NO